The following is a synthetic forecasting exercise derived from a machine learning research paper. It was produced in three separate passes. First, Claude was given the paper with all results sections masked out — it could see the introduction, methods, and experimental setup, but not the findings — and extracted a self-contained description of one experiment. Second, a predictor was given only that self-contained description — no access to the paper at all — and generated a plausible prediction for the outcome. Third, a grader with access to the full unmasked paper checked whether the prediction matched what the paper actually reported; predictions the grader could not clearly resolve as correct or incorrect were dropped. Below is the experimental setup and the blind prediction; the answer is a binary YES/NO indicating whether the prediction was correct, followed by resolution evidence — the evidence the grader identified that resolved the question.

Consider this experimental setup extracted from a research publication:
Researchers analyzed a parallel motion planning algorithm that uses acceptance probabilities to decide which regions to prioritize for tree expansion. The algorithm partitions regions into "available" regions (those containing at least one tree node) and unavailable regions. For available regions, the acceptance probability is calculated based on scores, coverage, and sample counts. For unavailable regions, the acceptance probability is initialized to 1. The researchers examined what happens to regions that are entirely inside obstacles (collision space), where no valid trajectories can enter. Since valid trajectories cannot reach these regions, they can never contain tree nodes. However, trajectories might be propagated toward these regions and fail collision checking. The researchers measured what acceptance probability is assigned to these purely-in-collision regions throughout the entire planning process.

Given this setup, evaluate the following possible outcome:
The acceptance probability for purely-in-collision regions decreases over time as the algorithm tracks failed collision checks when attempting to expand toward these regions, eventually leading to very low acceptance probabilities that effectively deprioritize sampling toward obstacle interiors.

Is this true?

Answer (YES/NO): NO